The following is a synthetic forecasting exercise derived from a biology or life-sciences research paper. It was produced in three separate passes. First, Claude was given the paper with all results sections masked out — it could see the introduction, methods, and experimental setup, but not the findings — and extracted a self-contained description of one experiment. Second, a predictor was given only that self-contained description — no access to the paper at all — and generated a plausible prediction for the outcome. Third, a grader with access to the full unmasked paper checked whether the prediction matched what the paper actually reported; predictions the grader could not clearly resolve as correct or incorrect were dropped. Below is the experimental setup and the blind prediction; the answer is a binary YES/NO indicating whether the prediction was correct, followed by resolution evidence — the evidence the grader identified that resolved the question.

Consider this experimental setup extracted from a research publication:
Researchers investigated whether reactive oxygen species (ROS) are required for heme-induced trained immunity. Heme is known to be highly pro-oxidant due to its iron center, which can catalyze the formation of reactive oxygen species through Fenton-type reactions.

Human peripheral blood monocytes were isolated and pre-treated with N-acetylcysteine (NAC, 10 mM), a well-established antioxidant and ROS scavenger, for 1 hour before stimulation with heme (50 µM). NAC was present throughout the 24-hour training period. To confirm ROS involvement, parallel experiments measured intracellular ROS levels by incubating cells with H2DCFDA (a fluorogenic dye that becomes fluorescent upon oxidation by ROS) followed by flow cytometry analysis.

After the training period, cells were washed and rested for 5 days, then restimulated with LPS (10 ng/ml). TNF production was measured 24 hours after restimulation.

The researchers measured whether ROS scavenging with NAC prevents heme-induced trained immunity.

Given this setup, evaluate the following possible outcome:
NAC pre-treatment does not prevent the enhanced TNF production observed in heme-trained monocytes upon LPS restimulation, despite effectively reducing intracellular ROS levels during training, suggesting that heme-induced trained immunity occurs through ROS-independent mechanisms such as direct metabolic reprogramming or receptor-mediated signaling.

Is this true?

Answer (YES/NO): YES